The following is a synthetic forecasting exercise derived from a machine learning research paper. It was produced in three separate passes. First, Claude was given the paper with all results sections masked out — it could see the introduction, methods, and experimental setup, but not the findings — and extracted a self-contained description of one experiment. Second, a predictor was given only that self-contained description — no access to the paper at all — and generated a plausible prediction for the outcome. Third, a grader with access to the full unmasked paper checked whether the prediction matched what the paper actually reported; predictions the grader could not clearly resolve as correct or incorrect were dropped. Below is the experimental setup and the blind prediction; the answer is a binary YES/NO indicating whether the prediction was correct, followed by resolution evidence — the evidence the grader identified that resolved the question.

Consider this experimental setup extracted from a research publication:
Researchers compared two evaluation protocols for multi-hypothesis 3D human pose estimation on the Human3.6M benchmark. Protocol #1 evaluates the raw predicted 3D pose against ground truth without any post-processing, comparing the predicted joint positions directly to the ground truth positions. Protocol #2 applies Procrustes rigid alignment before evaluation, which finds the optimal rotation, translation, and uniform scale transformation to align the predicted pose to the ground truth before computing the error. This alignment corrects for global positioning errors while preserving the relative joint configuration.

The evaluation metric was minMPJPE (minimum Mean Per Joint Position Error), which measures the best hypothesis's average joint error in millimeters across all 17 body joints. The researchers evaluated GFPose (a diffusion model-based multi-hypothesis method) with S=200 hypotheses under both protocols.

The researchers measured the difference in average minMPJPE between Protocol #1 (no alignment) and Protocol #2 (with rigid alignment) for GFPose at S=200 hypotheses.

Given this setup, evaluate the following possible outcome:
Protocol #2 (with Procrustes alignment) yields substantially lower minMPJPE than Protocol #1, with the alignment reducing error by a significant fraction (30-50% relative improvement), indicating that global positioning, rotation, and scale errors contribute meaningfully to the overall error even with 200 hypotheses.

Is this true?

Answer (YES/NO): NO